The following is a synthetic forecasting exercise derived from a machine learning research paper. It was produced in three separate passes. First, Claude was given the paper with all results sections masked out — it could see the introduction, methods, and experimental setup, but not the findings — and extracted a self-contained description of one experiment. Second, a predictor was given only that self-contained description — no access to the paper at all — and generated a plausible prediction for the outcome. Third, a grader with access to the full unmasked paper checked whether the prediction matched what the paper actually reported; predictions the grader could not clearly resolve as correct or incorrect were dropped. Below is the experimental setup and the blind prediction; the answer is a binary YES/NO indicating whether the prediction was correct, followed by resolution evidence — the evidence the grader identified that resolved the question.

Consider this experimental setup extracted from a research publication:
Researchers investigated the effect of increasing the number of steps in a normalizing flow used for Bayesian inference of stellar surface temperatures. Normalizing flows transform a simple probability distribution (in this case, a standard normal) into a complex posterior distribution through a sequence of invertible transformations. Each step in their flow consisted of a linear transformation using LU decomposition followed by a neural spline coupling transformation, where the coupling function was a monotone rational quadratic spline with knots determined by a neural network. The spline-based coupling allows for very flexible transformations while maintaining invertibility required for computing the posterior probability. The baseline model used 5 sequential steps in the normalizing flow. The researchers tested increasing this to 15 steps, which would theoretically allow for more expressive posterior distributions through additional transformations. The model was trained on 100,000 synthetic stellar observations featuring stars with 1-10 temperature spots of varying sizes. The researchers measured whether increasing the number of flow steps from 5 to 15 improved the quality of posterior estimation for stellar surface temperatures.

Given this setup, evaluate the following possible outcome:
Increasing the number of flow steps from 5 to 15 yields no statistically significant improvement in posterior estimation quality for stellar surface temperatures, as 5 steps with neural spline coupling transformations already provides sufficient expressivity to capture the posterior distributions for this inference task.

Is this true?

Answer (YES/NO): YES